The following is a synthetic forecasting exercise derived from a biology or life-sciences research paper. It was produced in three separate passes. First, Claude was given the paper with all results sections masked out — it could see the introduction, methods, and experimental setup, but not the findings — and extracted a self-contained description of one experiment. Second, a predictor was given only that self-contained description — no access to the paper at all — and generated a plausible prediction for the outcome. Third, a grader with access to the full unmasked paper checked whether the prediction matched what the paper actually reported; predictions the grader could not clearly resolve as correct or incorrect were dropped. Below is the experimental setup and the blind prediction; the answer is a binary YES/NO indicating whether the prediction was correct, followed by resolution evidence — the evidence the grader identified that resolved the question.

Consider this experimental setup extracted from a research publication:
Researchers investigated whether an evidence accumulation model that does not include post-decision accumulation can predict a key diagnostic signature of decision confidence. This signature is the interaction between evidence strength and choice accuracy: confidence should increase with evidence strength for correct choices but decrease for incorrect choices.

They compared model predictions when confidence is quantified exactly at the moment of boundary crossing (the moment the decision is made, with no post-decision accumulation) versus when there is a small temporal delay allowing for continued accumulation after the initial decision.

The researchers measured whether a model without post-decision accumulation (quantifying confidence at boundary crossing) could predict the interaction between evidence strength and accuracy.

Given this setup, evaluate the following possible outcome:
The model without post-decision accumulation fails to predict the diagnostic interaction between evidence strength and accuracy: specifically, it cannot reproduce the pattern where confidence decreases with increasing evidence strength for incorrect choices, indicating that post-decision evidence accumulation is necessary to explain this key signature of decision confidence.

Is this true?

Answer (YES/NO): YES